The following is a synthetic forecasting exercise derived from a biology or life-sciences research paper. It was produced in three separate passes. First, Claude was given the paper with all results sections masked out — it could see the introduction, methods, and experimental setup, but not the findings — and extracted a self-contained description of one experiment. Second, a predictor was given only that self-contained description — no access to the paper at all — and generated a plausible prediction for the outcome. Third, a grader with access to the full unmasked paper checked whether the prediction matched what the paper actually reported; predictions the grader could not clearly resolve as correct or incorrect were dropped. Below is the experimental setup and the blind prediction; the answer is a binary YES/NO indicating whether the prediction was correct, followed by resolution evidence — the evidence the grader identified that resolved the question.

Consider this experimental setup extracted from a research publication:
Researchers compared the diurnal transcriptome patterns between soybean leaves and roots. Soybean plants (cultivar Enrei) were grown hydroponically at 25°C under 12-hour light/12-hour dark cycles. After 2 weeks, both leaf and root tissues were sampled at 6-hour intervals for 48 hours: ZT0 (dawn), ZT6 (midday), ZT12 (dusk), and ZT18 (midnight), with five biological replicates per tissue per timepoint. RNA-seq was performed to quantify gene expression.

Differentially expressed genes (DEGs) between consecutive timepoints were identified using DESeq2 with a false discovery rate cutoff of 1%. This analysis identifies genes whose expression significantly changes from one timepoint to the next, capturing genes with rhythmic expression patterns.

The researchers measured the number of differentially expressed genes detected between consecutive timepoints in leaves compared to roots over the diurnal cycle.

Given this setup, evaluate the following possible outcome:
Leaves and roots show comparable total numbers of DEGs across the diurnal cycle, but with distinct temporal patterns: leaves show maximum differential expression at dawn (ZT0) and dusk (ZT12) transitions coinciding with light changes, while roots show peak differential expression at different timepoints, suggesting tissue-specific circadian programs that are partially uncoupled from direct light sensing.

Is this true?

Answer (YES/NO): NO